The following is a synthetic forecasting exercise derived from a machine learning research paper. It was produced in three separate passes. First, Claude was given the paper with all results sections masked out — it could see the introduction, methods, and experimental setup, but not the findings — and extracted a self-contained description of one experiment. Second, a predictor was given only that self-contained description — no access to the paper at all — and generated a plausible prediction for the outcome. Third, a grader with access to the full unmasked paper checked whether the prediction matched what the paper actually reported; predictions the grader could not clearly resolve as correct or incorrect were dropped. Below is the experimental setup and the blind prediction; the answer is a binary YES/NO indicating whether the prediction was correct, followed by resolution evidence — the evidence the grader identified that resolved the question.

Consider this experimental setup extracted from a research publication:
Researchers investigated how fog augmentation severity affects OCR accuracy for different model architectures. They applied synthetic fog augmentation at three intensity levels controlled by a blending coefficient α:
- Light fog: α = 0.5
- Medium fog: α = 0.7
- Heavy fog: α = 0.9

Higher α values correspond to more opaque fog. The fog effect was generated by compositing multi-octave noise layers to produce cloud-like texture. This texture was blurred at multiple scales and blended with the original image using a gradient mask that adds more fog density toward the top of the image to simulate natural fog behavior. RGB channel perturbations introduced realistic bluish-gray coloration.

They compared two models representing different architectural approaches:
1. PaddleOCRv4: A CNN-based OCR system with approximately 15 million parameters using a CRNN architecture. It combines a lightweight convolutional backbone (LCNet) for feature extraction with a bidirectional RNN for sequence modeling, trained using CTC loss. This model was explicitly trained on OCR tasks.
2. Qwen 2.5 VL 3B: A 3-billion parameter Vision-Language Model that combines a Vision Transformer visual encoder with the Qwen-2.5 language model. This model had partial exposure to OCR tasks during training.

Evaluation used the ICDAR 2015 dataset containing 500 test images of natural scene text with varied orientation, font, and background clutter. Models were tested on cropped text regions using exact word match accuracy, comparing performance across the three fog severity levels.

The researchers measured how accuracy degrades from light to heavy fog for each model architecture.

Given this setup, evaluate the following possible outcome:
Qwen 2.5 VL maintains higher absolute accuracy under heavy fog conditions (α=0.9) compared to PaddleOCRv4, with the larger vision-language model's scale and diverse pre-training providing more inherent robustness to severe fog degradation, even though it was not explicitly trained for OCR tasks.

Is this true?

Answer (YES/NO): NO